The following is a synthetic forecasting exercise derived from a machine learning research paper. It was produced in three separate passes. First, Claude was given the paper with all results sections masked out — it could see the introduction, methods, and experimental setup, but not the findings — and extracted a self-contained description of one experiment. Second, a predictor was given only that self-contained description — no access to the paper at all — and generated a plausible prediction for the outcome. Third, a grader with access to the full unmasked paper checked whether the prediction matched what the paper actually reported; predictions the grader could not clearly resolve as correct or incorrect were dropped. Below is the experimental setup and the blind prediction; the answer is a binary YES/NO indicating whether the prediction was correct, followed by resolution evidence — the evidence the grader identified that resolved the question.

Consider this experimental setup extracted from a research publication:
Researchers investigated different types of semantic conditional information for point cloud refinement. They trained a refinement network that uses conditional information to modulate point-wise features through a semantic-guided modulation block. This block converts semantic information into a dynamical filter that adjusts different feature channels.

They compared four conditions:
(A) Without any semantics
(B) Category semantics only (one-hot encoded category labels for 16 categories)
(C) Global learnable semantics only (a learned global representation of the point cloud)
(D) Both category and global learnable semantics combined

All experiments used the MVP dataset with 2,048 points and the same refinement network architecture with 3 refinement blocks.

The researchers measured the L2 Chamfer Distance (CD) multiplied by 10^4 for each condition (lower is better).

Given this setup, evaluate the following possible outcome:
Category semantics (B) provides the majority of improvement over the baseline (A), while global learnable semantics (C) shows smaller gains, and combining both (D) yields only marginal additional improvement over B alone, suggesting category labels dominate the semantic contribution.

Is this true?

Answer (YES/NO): NO